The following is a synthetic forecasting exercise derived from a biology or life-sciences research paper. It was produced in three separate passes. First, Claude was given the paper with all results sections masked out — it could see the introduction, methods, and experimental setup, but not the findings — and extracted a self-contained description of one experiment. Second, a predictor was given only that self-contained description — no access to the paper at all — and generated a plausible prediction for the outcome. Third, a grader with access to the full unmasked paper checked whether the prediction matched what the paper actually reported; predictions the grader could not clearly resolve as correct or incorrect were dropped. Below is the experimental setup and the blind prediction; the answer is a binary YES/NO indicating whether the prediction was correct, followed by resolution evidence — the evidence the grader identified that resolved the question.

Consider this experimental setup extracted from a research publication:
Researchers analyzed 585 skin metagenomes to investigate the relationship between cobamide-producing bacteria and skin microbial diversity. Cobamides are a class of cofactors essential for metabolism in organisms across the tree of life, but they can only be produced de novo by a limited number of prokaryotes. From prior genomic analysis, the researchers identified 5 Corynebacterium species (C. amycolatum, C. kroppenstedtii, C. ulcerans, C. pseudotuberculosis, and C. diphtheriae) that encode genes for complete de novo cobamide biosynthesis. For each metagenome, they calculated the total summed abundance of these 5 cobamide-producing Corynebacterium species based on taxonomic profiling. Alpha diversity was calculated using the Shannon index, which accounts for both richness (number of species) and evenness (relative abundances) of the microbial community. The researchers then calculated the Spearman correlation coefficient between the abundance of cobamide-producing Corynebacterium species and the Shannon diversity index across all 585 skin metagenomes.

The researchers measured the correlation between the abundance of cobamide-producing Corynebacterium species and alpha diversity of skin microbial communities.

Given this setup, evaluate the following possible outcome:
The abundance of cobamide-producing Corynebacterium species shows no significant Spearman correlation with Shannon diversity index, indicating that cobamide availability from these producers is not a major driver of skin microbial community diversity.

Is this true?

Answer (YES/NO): NO